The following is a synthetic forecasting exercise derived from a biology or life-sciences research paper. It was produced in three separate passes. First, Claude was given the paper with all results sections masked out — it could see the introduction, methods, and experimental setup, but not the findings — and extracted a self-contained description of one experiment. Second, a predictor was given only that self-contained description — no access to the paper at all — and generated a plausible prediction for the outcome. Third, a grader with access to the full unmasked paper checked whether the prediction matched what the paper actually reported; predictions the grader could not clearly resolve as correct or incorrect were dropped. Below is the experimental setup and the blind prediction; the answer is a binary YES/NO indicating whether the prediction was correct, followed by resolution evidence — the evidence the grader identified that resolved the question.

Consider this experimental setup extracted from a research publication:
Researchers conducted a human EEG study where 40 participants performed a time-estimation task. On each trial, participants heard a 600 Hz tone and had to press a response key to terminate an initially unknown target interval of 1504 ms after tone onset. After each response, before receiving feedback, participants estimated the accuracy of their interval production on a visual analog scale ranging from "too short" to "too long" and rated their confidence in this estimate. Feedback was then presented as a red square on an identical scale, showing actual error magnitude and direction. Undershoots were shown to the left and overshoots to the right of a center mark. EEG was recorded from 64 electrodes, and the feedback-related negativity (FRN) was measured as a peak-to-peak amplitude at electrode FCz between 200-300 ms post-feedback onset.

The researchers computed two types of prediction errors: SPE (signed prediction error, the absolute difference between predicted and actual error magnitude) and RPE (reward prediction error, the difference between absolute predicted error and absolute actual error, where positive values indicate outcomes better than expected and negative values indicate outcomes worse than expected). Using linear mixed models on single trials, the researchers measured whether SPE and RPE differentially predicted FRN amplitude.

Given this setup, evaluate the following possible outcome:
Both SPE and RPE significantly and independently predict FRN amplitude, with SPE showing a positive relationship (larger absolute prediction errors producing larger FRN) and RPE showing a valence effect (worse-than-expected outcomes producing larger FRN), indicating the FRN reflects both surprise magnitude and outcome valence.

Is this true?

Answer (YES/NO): NO